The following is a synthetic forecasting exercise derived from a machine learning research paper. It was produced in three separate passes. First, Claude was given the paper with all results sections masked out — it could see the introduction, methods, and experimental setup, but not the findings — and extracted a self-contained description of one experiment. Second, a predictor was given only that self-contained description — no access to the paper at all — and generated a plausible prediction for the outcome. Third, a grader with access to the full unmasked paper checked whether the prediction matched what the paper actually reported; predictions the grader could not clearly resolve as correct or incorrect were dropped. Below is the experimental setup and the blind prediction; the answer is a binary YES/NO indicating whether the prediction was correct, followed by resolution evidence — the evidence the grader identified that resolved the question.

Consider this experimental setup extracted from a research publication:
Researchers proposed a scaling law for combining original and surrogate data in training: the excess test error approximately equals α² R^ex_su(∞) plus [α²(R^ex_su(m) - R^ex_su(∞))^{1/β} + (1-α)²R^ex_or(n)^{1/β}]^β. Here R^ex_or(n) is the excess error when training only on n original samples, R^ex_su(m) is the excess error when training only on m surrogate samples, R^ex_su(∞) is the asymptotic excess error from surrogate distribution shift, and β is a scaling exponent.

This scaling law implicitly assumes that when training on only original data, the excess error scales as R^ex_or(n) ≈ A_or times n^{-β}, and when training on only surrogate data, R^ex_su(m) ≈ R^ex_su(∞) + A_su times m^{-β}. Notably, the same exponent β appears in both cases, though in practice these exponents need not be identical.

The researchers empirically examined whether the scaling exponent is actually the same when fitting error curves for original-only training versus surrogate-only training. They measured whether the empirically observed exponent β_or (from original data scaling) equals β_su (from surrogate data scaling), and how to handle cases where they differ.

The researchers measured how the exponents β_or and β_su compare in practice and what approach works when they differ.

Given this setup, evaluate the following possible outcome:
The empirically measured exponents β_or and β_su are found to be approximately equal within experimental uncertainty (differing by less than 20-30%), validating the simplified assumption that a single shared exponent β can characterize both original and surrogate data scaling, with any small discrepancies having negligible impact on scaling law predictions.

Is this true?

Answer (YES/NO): NO